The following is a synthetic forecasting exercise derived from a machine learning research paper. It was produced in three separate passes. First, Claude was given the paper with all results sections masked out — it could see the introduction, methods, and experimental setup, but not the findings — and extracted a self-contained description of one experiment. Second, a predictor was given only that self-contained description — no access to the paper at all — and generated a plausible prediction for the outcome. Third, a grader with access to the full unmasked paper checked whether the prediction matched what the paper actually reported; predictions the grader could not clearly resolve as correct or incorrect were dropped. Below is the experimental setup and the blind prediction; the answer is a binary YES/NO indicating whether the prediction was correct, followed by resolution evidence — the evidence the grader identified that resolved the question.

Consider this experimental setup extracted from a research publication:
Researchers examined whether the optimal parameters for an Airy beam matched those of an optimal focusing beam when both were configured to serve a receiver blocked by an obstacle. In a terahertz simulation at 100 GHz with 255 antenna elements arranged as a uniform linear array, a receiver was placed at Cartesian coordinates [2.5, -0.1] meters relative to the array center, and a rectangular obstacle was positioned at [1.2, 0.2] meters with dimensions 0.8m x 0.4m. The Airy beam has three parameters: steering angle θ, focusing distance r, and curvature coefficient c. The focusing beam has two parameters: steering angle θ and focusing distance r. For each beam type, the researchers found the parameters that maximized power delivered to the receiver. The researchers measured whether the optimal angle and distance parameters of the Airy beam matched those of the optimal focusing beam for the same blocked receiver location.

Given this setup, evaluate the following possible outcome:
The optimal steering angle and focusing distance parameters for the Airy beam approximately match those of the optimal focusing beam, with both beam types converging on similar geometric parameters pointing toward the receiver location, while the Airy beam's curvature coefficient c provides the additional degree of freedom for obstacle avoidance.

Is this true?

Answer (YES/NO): NO